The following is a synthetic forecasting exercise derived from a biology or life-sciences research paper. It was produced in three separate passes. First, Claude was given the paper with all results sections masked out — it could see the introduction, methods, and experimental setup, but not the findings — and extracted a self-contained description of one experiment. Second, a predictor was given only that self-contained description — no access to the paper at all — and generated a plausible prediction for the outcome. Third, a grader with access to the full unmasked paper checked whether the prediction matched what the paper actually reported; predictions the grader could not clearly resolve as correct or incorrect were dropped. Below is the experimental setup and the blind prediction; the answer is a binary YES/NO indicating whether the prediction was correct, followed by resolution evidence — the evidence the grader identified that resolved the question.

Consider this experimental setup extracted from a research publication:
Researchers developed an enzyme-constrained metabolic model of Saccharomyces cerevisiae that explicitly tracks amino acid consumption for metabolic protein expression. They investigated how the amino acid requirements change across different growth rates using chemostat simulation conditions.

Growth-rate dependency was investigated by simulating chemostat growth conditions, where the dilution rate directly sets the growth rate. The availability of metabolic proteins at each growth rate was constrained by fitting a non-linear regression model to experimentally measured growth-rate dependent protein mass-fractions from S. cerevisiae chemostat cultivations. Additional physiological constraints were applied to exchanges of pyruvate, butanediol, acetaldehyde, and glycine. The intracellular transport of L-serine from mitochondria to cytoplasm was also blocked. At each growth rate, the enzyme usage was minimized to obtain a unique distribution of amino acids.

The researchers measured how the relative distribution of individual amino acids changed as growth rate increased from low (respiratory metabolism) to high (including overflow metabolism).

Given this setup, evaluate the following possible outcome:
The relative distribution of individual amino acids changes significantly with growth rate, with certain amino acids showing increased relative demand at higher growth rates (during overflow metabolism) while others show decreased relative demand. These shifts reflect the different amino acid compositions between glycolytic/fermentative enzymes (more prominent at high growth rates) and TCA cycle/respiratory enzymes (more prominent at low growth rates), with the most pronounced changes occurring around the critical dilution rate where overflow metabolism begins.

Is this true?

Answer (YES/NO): YES